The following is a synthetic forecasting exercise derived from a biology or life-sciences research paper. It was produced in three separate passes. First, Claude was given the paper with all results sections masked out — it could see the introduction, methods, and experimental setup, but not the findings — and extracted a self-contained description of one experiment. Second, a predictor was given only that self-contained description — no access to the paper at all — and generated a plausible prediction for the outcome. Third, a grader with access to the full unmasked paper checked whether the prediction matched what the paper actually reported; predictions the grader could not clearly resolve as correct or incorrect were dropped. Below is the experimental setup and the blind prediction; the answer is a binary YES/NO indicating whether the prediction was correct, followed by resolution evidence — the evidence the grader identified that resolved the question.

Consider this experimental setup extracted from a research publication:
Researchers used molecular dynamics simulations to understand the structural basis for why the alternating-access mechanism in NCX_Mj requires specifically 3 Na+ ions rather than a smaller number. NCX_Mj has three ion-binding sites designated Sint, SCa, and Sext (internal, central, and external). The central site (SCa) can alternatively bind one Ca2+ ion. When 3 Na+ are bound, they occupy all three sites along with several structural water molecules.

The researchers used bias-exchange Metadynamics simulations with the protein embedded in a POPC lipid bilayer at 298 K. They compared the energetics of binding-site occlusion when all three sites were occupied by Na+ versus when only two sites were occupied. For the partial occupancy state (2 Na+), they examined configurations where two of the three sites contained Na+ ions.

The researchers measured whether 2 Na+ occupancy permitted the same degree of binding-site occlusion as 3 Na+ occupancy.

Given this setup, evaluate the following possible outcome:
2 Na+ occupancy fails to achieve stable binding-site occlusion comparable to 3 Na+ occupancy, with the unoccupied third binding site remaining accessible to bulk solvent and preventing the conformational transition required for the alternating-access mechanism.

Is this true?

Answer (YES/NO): YES